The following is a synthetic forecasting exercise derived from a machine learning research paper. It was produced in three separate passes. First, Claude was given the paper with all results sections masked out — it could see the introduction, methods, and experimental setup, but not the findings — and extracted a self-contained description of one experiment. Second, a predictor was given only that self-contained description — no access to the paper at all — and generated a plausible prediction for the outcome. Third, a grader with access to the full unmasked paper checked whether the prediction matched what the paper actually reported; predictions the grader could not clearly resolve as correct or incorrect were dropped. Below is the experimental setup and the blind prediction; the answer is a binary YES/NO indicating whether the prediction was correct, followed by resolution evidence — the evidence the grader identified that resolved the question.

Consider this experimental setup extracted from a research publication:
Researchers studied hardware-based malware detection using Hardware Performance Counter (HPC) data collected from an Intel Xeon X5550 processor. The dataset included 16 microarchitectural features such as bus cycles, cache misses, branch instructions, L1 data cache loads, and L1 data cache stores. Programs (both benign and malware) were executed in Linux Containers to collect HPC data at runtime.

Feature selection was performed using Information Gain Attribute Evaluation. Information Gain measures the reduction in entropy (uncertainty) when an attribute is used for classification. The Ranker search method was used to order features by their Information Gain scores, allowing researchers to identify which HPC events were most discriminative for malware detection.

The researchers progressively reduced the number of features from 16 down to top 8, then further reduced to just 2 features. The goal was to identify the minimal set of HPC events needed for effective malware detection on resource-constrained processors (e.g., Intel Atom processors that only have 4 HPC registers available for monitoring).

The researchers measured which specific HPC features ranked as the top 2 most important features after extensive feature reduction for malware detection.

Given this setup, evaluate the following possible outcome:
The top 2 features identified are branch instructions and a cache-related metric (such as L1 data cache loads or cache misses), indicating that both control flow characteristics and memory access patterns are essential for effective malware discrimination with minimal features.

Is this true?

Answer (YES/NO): NO